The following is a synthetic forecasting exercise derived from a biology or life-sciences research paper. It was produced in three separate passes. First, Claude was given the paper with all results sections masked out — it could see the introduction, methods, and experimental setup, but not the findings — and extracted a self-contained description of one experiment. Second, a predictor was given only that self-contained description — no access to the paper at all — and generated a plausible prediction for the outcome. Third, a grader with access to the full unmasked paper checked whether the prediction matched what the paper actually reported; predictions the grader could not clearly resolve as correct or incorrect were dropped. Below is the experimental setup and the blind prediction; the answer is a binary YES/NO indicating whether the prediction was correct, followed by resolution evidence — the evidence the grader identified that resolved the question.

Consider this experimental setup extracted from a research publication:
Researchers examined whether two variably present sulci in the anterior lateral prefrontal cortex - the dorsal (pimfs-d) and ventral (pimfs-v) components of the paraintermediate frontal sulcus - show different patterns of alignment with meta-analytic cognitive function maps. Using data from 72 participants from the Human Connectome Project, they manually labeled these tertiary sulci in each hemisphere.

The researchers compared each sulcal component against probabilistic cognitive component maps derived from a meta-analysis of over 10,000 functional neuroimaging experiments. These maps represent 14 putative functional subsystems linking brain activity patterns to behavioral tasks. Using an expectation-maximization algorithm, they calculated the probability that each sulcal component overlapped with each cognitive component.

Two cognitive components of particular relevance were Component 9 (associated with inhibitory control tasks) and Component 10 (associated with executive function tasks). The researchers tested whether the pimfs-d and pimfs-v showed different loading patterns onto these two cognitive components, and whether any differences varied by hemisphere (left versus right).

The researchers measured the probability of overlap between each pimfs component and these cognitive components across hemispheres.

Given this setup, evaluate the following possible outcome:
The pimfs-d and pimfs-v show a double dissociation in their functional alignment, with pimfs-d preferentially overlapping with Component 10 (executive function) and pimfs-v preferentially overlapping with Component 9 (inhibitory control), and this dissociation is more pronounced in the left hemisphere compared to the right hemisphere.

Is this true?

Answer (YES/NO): NO